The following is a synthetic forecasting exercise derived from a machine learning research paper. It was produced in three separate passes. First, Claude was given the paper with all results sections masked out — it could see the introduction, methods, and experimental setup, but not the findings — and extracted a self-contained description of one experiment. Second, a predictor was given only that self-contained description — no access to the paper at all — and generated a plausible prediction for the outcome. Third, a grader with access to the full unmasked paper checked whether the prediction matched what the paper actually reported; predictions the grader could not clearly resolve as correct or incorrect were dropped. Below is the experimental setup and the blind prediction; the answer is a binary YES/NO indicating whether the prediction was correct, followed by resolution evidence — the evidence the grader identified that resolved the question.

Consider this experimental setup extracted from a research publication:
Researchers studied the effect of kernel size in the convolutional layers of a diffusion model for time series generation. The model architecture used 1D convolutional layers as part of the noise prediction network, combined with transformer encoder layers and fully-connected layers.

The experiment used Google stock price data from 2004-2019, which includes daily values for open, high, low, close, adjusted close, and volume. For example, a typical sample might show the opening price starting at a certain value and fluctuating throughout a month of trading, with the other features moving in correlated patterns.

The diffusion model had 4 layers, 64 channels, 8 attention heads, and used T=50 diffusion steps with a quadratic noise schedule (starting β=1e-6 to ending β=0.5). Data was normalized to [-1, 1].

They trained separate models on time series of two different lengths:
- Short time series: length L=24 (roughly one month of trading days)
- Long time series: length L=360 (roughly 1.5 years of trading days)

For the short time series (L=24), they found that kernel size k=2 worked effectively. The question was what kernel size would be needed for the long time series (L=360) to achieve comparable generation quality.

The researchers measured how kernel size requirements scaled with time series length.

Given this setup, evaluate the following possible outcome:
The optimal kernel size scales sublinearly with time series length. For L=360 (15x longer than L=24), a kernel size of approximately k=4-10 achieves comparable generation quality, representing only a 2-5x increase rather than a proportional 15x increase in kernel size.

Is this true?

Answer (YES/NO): NO